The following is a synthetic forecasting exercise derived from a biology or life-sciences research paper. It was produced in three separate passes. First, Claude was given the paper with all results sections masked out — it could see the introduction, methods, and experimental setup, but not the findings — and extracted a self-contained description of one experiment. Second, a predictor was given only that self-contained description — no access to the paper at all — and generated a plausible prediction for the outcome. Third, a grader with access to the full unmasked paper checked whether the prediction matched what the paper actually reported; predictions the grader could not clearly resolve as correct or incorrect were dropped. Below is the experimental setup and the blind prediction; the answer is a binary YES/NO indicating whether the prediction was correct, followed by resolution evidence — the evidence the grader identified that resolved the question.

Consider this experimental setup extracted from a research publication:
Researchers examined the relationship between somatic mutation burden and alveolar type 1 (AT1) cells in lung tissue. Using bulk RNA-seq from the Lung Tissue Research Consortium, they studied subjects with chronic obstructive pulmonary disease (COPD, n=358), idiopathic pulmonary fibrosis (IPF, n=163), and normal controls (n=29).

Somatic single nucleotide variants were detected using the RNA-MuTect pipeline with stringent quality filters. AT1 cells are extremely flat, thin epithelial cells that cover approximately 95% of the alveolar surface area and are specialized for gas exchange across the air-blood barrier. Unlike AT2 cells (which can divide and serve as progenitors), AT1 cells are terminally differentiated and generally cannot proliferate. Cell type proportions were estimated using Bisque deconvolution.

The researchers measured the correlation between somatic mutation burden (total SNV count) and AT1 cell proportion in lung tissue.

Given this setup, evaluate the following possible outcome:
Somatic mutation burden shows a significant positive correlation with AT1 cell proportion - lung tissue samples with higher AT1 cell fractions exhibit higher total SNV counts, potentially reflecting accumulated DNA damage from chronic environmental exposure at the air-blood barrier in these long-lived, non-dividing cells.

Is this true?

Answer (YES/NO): NO